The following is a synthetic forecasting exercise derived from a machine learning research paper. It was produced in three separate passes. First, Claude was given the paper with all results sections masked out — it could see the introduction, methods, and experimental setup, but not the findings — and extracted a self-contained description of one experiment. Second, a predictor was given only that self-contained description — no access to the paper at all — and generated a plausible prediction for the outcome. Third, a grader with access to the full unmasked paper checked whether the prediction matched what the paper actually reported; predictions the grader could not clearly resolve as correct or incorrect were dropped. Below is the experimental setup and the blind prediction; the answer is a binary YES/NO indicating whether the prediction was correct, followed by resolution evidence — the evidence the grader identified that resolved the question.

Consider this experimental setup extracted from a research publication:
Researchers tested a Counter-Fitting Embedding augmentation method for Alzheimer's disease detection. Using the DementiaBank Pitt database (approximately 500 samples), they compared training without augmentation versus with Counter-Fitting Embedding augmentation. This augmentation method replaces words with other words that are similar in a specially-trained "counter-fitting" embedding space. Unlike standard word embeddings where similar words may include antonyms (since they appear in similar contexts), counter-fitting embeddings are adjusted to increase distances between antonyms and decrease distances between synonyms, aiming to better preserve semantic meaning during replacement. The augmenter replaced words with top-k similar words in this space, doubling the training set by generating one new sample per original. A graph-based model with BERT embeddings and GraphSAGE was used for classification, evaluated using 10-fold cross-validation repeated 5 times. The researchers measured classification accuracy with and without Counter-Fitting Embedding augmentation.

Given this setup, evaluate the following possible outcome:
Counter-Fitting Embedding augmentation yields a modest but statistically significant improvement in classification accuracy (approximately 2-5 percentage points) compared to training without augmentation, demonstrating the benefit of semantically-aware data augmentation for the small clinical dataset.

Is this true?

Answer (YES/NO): NO